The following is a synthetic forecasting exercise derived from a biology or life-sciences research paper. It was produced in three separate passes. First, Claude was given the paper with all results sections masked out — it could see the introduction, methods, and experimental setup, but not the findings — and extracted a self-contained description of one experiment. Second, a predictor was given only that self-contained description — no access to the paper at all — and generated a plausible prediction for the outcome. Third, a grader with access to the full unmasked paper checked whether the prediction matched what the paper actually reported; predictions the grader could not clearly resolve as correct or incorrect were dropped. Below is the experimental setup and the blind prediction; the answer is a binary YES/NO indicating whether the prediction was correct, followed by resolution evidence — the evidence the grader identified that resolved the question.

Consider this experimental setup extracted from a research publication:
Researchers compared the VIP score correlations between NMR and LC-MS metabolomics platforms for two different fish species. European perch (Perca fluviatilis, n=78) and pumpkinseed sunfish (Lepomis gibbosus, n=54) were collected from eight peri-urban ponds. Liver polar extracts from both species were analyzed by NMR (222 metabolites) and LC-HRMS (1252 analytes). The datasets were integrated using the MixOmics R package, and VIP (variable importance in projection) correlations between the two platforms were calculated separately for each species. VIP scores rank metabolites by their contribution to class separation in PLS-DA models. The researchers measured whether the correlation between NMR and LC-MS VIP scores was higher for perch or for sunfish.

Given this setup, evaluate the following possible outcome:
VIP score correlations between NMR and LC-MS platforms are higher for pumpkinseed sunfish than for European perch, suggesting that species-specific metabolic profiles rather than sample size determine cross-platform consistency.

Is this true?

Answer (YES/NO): YES